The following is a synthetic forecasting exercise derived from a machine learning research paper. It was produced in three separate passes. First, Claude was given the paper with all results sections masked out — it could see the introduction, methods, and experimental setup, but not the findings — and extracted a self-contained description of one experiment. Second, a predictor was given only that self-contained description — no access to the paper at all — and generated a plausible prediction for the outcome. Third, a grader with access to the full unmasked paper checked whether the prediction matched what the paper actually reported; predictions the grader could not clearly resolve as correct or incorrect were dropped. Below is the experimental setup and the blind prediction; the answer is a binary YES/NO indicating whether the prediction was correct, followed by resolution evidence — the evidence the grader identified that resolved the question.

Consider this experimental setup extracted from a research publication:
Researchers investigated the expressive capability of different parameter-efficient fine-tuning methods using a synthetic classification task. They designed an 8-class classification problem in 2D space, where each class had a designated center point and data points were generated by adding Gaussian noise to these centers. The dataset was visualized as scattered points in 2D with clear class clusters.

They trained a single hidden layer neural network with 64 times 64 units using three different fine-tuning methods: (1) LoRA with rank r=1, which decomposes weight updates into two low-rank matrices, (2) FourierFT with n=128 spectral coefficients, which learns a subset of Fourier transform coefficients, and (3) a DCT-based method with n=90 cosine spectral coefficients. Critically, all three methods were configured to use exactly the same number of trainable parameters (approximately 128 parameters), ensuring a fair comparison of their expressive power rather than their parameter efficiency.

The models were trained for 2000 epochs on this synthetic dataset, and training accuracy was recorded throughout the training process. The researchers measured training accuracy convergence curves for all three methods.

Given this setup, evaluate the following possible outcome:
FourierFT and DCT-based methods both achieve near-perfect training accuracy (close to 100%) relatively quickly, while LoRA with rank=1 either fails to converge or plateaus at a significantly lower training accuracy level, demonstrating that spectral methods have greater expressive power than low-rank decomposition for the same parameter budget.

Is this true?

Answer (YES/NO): YES